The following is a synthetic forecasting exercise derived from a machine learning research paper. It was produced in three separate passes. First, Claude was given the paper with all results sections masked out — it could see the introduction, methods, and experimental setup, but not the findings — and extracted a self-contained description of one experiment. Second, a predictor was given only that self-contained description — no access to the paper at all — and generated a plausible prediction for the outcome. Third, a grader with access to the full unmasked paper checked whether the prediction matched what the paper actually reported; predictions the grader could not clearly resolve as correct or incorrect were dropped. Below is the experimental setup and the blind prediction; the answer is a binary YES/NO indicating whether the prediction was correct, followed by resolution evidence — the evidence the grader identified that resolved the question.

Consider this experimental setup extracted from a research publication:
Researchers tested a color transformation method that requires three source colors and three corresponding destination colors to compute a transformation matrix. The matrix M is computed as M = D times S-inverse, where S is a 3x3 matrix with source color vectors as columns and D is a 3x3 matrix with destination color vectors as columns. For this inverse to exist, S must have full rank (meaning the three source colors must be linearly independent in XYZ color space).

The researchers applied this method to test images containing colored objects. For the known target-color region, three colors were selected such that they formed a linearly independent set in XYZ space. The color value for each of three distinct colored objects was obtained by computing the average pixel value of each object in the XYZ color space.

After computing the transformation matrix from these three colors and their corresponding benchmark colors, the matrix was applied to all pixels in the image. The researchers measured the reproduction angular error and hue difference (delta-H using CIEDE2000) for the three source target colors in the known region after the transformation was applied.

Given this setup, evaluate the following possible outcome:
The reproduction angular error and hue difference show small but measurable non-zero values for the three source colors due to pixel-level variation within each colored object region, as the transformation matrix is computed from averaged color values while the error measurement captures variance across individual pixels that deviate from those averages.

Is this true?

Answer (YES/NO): NO